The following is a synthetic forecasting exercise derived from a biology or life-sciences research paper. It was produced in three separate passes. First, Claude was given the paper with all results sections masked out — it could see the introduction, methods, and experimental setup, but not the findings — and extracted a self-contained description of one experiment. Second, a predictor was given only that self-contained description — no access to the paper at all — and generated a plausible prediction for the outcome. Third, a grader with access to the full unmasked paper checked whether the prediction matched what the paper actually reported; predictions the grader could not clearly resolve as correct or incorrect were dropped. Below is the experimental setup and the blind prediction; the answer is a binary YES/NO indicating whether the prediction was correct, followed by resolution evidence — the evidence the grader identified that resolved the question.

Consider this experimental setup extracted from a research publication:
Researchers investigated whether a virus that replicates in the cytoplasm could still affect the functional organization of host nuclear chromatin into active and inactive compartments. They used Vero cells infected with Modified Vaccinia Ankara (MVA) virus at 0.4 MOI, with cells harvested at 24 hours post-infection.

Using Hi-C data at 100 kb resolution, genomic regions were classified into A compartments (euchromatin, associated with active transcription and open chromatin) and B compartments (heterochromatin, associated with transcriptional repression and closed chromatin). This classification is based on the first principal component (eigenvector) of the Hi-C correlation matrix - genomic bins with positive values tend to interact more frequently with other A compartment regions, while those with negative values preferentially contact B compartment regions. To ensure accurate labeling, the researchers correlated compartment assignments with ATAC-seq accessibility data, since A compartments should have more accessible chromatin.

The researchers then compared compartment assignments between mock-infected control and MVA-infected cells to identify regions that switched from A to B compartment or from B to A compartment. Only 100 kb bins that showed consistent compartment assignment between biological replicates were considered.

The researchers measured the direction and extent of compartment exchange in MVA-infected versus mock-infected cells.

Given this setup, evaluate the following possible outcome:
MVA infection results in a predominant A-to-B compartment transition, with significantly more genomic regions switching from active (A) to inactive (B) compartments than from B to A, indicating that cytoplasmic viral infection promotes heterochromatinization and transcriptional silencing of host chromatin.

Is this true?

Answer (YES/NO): NO